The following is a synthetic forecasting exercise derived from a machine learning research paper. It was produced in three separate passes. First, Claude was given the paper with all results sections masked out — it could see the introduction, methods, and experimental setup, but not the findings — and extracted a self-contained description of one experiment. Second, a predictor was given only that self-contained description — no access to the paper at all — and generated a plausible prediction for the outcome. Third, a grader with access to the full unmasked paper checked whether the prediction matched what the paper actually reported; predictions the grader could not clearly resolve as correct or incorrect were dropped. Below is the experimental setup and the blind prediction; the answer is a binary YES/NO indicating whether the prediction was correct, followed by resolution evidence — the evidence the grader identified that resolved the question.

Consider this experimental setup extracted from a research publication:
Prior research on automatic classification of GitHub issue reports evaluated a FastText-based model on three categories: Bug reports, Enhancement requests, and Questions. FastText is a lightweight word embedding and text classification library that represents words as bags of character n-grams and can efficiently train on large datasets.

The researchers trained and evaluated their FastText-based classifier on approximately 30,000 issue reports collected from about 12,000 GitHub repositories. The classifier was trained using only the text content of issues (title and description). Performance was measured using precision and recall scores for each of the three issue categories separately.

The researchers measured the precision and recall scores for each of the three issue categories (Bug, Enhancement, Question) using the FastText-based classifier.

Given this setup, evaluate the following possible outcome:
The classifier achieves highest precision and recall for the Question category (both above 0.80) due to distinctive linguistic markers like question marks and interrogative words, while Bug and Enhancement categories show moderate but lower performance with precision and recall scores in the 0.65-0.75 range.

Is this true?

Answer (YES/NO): NO